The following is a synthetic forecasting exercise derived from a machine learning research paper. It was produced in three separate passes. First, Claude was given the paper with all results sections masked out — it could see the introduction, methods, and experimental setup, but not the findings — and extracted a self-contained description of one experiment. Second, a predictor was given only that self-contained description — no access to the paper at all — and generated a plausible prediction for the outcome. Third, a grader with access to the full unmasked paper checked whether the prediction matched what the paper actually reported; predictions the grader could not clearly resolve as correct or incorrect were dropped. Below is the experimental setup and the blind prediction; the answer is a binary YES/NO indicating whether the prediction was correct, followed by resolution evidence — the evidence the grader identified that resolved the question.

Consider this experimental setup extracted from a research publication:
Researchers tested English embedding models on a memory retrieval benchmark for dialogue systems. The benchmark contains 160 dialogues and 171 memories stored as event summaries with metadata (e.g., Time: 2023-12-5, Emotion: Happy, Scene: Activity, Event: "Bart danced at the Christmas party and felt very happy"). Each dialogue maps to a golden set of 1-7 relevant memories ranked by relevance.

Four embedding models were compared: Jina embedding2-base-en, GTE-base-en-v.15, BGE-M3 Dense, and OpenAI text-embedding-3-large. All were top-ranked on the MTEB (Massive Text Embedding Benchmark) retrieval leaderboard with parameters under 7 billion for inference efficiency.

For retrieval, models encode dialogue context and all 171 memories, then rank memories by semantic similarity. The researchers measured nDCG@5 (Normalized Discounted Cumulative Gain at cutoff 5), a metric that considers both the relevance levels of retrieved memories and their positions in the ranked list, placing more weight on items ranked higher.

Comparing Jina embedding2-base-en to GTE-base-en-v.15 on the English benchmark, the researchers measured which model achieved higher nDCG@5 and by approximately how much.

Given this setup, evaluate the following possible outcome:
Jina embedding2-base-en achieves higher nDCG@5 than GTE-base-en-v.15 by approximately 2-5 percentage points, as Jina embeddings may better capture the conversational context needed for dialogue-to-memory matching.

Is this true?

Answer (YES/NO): NO